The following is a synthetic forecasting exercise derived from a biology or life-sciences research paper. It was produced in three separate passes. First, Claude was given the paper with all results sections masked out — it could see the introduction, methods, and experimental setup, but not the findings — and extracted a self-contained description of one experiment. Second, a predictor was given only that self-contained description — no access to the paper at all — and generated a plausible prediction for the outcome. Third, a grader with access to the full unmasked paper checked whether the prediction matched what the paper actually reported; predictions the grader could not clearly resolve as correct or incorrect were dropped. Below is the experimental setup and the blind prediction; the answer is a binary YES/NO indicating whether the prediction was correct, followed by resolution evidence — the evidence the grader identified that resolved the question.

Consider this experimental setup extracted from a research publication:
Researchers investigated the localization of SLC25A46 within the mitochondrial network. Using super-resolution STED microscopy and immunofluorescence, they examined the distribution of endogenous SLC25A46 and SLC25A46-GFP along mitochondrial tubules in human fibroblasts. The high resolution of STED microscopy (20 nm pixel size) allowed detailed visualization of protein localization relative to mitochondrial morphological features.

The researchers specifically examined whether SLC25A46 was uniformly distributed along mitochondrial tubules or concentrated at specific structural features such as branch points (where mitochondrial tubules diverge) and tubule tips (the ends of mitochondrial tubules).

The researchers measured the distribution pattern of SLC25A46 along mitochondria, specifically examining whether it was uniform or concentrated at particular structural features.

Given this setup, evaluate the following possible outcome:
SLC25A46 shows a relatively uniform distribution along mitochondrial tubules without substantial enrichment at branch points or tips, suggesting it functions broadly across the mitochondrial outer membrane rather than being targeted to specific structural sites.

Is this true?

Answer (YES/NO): NO